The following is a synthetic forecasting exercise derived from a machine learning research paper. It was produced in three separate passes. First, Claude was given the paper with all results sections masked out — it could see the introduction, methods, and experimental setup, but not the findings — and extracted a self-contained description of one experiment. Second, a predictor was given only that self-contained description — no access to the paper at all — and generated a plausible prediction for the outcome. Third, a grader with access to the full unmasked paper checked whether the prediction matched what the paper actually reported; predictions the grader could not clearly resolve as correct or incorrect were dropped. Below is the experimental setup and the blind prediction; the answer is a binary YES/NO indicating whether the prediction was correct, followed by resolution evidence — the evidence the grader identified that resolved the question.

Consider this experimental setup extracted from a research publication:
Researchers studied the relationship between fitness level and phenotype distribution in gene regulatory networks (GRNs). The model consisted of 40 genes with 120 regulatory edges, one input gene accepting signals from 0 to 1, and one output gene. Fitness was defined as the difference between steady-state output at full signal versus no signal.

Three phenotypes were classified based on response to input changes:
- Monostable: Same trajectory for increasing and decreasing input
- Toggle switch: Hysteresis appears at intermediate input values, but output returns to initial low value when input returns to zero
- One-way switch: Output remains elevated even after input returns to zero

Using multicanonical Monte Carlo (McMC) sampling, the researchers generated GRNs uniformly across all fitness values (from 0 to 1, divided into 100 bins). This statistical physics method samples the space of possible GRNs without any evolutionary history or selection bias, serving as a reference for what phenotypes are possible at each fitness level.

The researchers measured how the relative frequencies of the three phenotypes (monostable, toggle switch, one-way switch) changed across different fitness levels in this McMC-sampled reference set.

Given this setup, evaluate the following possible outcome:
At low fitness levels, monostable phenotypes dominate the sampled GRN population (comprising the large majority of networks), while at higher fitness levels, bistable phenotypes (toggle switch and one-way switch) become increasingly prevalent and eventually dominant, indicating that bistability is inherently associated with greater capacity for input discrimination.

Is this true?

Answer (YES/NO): YES